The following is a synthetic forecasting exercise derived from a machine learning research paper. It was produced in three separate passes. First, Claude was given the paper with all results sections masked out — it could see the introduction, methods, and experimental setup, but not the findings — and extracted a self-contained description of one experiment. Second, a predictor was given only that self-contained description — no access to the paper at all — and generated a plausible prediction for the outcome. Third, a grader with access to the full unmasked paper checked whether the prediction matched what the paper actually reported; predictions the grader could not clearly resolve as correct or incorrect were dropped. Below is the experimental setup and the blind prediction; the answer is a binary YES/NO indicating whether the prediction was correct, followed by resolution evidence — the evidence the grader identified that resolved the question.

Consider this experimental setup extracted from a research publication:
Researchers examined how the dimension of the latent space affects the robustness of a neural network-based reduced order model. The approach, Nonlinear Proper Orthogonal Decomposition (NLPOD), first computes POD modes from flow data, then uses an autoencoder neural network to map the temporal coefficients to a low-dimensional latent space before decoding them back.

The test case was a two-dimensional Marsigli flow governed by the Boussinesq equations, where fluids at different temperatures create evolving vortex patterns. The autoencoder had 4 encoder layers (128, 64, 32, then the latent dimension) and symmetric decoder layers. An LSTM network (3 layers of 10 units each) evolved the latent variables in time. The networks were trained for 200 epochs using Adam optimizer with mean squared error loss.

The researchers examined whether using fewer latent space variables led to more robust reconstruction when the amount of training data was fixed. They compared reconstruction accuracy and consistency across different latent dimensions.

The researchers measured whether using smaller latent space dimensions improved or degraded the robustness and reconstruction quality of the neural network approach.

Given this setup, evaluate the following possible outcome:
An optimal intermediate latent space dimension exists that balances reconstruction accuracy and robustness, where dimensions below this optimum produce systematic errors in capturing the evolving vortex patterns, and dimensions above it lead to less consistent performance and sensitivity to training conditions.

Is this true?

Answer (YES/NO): NO